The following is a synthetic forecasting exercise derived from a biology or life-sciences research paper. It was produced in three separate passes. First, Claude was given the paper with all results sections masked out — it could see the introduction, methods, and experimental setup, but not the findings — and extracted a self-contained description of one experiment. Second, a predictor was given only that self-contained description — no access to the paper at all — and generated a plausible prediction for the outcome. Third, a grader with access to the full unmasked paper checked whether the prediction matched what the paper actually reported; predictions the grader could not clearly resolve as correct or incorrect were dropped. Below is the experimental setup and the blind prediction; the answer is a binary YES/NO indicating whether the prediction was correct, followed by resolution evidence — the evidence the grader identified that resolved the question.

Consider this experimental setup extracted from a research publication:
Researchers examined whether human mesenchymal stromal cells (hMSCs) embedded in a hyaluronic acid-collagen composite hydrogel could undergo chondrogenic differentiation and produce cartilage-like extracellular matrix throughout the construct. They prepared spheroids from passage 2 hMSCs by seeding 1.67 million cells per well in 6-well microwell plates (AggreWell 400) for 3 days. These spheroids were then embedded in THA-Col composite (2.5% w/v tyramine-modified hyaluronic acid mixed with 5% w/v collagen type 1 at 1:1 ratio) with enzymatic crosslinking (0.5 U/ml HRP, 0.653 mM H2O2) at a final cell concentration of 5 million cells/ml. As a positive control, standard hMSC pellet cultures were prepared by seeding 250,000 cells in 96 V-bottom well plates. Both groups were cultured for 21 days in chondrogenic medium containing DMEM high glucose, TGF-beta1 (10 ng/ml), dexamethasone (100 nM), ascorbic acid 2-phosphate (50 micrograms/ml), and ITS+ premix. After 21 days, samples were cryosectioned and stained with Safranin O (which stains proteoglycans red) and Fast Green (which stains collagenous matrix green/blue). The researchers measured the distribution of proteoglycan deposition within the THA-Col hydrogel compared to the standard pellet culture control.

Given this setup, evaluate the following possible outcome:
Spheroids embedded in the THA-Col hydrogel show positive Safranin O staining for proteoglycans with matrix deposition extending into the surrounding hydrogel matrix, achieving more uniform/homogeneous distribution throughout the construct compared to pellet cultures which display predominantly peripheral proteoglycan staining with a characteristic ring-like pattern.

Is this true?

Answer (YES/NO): NO